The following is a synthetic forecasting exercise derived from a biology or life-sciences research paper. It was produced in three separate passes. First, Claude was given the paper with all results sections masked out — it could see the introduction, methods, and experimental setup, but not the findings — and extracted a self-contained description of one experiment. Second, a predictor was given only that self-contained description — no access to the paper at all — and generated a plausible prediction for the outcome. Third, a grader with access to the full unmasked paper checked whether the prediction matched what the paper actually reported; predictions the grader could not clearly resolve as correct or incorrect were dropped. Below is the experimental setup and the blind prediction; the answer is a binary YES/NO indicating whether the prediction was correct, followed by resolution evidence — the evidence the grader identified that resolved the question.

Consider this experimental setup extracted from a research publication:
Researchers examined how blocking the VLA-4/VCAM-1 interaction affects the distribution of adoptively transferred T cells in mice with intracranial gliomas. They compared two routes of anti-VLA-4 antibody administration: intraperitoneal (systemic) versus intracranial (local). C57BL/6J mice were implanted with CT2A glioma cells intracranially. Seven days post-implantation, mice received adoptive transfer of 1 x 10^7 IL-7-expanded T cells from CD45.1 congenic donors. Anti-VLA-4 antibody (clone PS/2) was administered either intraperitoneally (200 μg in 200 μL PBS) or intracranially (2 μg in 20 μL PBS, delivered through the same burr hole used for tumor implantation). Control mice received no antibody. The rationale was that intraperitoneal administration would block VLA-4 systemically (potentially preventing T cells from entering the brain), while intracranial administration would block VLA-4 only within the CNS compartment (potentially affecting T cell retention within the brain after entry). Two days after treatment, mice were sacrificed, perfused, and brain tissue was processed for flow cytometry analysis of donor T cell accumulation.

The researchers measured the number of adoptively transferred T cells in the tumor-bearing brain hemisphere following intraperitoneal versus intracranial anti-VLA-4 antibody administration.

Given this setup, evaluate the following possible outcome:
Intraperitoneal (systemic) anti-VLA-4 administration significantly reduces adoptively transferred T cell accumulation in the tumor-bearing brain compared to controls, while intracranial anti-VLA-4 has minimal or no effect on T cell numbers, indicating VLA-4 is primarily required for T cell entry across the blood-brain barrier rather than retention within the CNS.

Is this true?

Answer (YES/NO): NO